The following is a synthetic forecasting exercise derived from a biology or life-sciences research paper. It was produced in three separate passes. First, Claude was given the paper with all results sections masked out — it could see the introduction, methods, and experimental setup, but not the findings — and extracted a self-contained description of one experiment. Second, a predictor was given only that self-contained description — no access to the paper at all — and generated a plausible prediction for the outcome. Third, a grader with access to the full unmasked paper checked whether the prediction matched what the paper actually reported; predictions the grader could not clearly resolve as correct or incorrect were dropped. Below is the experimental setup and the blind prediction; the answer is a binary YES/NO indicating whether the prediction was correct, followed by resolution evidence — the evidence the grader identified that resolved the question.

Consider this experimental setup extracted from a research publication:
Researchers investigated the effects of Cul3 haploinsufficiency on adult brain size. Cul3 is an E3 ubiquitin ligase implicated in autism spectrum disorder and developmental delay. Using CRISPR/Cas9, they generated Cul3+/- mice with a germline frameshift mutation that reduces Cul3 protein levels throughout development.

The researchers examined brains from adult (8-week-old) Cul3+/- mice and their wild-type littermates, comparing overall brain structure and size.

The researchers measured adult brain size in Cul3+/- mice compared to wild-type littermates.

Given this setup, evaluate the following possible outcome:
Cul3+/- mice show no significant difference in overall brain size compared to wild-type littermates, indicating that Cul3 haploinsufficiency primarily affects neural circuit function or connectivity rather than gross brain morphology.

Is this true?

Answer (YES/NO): NO